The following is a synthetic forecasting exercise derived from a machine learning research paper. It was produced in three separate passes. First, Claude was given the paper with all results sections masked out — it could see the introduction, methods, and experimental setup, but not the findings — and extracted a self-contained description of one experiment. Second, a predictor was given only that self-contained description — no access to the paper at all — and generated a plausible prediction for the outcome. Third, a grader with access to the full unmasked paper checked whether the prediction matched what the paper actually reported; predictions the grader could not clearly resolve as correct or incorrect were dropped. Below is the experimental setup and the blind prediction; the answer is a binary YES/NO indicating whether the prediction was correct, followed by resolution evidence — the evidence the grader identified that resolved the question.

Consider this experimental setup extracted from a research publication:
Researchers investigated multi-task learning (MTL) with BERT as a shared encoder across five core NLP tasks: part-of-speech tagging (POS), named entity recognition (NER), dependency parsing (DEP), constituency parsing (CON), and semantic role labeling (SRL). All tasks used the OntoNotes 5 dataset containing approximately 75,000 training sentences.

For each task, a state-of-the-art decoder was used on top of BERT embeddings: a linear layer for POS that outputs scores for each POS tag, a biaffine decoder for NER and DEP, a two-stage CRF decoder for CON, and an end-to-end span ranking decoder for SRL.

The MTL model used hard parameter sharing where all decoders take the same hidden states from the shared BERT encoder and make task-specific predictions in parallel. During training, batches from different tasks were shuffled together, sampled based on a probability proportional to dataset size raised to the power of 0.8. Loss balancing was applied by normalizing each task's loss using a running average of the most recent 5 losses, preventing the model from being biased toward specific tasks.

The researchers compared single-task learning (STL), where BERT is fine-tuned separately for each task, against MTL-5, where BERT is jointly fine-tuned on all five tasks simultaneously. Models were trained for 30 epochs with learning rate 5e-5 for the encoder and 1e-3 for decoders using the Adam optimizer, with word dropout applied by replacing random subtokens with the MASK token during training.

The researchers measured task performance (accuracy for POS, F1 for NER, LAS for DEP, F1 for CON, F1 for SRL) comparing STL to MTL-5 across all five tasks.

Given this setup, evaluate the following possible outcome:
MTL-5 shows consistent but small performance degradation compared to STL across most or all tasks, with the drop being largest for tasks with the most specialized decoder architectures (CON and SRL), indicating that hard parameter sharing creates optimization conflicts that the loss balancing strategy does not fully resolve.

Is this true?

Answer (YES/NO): NO